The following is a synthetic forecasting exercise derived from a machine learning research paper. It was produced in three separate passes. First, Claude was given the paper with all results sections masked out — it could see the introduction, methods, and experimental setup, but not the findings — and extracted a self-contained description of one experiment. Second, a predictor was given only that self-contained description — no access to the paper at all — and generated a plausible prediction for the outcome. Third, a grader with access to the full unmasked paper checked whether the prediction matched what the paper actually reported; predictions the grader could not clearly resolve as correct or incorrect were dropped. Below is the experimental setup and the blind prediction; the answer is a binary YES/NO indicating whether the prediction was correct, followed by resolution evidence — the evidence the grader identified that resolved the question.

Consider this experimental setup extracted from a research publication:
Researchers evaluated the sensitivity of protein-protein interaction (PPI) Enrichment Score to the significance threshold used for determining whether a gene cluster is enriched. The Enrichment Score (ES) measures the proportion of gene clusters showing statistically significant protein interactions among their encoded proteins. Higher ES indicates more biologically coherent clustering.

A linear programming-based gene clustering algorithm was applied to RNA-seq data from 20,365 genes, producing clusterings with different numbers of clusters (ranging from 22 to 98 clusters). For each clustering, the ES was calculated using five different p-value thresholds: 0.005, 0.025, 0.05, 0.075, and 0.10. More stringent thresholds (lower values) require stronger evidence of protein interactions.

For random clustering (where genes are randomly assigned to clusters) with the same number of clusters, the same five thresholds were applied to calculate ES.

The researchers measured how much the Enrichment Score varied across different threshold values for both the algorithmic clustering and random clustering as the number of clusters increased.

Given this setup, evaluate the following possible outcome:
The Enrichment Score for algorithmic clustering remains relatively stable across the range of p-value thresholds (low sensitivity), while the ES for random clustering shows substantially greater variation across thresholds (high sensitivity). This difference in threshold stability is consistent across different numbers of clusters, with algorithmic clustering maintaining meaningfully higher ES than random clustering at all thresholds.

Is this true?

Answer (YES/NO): NO